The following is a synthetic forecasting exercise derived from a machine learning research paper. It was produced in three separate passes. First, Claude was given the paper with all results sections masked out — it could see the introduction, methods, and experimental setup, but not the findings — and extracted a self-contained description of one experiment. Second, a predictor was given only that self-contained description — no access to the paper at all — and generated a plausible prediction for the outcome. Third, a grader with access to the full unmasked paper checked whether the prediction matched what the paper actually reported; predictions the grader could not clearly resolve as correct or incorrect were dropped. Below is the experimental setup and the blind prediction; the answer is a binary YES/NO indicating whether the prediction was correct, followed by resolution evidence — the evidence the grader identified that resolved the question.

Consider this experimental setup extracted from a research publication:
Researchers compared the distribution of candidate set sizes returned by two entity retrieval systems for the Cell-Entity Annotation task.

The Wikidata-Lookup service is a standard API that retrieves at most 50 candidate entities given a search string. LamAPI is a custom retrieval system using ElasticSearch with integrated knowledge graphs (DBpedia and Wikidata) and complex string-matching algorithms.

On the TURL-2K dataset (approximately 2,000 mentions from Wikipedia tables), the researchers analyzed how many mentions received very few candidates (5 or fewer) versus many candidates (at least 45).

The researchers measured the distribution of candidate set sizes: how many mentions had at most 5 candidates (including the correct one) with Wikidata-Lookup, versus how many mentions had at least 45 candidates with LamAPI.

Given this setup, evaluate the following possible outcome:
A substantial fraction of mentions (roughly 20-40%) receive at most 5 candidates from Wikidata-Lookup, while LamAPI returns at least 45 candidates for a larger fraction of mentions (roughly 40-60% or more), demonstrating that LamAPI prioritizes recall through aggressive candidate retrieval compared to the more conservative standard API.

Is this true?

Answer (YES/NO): NO